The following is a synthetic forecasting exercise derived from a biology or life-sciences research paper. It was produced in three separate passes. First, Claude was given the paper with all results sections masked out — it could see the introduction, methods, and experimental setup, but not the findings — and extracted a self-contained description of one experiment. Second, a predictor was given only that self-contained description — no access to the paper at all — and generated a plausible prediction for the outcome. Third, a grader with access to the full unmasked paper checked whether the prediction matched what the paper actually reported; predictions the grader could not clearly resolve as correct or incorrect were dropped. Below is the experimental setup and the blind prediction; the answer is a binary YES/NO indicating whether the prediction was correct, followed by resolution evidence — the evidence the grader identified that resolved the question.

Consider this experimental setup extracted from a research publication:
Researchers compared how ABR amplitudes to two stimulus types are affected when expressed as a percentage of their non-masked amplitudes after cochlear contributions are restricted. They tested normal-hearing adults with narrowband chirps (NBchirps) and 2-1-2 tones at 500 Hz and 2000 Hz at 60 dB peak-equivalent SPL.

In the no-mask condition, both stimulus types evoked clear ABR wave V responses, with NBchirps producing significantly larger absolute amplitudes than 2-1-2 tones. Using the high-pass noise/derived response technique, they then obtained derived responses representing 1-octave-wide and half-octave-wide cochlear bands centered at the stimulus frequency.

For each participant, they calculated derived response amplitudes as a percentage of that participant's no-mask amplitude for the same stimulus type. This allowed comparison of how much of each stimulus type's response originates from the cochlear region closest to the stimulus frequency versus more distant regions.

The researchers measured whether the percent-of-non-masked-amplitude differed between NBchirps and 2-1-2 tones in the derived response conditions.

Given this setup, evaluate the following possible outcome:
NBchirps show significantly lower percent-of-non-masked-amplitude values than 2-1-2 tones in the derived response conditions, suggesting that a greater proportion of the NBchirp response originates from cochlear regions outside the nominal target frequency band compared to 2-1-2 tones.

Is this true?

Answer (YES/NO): YES